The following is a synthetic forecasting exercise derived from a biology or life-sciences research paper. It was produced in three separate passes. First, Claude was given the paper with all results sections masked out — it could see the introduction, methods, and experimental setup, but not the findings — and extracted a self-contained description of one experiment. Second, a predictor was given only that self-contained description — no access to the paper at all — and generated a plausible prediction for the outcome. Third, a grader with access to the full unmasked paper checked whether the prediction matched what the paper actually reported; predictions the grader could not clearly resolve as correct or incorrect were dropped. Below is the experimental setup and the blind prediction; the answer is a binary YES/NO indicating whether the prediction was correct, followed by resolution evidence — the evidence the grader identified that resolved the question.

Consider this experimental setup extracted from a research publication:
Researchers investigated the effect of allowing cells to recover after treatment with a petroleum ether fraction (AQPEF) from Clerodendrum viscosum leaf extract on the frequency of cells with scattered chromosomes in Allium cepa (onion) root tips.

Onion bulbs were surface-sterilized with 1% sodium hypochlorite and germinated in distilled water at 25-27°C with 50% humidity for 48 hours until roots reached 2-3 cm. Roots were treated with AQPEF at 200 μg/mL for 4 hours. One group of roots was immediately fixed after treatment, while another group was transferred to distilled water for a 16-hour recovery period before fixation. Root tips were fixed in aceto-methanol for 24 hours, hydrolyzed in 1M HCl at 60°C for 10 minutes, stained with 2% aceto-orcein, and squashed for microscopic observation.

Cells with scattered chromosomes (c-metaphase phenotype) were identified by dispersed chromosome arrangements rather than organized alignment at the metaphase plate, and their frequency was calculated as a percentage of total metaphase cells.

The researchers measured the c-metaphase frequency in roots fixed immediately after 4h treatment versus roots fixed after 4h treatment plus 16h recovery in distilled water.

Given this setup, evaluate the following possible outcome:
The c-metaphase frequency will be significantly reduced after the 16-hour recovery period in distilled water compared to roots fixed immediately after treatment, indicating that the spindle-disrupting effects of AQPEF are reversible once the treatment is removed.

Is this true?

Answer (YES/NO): YES